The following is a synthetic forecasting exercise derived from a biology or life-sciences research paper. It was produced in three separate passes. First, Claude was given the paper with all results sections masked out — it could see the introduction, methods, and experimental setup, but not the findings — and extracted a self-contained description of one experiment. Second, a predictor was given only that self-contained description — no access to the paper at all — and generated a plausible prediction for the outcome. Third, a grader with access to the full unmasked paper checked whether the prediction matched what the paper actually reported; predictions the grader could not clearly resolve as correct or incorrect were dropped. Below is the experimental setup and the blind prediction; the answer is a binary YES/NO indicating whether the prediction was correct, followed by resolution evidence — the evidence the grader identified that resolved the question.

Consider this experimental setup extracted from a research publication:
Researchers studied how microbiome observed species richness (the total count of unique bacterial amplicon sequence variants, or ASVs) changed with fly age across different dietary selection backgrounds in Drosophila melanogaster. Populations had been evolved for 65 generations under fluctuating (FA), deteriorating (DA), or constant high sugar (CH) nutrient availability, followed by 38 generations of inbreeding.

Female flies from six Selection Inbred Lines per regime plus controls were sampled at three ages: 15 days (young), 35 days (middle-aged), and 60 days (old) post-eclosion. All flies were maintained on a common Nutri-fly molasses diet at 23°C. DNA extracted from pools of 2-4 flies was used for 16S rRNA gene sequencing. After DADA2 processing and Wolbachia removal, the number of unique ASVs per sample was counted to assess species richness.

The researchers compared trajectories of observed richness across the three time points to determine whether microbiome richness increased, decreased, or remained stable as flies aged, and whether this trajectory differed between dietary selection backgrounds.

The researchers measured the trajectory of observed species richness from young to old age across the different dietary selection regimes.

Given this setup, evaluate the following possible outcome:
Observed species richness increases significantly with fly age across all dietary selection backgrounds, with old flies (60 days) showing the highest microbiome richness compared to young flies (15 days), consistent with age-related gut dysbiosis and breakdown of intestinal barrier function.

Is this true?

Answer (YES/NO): NO